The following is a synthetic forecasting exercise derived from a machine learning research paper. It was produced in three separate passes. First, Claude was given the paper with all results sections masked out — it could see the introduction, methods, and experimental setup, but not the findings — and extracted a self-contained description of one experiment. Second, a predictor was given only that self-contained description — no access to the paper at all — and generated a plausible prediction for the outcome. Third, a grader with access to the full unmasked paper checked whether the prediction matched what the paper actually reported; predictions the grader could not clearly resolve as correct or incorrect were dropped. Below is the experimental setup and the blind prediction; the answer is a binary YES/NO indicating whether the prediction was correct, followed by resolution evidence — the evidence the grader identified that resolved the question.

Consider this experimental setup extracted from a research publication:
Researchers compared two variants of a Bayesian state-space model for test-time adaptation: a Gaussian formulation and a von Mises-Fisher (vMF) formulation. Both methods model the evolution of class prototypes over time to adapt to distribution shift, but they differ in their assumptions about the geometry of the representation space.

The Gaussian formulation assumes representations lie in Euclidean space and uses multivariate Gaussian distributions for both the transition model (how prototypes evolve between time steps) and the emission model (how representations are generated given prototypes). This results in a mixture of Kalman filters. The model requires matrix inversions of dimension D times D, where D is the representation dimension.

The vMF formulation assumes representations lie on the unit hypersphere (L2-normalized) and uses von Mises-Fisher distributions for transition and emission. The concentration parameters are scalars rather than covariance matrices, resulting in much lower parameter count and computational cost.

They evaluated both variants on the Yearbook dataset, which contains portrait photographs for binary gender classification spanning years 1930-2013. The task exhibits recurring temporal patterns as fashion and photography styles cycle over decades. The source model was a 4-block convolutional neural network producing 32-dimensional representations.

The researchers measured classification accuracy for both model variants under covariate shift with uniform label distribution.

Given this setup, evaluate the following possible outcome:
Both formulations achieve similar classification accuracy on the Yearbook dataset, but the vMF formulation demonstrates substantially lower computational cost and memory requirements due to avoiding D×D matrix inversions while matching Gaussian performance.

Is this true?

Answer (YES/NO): NO